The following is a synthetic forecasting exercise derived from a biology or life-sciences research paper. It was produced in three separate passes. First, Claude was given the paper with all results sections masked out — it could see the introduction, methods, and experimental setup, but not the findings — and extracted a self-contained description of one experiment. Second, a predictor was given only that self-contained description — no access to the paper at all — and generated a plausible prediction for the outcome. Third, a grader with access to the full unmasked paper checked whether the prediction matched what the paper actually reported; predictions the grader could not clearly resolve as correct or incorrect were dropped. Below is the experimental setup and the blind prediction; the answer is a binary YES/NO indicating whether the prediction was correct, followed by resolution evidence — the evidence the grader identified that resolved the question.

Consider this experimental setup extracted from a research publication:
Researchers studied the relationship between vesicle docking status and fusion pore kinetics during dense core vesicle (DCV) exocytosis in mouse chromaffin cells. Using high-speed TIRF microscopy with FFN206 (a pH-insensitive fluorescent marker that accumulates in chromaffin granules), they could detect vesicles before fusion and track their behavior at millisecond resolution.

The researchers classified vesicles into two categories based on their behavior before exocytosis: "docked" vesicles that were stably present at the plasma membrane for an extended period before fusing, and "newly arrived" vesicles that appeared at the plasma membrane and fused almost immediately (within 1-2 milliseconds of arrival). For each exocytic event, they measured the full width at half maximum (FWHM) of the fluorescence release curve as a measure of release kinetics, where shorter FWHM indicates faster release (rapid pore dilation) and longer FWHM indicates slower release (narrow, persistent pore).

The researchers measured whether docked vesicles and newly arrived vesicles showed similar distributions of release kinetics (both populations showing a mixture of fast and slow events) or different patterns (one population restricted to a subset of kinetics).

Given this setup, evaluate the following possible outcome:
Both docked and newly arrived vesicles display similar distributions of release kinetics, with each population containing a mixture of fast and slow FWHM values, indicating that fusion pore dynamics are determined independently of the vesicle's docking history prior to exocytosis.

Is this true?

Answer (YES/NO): NO